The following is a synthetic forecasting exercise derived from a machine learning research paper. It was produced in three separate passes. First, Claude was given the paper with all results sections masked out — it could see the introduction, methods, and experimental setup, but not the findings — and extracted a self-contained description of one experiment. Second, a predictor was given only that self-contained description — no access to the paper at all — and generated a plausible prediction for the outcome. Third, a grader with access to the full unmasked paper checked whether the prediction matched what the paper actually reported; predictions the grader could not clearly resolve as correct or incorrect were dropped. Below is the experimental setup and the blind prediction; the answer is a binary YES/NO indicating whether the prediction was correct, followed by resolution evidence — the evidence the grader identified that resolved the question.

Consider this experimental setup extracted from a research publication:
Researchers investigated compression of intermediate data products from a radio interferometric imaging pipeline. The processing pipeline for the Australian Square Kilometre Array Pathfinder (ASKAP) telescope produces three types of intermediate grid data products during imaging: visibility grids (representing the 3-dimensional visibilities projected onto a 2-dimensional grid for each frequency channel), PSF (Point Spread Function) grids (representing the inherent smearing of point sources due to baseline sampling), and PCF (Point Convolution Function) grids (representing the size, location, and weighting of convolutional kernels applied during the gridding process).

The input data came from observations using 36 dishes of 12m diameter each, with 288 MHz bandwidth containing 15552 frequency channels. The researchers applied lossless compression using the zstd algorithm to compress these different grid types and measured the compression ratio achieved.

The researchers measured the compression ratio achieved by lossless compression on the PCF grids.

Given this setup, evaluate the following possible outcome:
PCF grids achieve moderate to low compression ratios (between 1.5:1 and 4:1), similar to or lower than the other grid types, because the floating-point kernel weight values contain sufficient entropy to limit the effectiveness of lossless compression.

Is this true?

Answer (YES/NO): NO